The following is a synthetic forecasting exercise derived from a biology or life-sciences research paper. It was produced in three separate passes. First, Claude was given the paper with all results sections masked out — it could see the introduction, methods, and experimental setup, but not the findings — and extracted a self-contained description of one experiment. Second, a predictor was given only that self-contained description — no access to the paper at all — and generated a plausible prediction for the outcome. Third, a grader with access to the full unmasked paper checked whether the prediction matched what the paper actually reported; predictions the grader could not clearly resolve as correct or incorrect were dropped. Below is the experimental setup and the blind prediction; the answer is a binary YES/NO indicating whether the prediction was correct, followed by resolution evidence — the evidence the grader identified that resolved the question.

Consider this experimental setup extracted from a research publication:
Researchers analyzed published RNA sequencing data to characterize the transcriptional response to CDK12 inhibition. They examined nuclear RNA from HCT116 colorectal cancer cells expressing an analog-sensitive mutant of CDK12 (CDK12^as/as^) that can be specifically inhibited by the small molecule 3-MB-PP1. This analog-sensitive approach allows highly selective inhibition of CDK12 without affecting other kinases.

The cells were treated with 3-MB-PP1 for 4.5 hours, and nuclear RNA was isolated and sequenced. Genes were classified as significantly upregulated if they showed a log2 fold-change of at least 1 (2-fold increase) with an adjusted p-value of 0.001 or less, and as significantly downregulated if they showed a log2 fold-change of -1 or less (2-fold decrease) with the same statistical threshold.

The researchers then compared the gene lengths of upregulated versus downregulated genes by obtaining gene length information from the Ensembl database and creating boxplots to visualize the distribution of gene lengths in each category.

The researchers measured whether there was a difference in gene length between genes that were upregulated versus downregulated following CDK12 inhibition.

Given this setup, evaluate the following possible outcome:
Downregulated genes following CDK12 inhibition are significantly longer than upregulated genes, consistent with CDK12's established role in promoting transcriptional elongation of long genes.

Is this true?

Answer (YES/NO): YES